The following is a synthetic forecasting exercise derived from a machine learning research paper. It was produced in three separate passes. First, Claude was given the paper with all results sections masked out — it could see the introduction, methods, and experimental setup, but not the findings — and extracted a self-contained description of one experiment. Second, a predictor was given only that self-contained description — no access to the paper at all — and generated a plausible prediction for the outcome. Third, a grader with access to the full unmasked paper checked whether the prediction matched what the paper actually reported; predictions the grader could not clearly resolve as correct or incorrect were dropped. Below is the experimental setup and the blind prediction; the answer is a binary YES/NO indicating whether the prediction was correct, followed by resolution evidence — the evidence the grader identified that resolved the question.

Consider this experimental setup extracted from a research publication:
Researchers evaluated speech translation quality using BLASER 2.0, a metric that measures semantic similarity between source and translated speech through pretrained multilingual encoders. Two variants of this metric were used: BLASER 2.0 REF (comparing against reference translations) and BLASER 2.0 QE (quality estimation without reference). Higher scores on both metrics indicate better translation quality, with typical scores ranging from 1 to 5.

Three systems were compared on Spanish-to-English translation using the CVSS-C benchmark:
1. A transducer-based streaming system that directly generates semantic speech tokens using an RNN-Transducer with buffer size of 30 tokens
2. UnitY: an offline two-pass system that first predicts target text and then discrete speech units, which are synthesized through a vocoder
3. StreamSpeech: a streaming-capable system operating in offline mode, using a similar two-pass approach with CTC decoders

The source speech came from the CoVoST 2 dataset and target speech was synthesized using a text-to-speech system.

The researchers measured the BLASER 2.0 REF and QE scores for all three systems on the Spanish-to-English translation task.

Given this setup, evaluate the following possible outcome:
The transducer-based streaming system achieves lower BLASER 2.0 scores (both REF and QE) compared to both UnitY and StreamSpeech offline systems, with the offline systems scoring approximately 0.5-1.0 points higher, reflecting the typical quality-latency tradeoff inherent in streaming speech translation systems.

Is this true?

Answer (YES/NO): NO